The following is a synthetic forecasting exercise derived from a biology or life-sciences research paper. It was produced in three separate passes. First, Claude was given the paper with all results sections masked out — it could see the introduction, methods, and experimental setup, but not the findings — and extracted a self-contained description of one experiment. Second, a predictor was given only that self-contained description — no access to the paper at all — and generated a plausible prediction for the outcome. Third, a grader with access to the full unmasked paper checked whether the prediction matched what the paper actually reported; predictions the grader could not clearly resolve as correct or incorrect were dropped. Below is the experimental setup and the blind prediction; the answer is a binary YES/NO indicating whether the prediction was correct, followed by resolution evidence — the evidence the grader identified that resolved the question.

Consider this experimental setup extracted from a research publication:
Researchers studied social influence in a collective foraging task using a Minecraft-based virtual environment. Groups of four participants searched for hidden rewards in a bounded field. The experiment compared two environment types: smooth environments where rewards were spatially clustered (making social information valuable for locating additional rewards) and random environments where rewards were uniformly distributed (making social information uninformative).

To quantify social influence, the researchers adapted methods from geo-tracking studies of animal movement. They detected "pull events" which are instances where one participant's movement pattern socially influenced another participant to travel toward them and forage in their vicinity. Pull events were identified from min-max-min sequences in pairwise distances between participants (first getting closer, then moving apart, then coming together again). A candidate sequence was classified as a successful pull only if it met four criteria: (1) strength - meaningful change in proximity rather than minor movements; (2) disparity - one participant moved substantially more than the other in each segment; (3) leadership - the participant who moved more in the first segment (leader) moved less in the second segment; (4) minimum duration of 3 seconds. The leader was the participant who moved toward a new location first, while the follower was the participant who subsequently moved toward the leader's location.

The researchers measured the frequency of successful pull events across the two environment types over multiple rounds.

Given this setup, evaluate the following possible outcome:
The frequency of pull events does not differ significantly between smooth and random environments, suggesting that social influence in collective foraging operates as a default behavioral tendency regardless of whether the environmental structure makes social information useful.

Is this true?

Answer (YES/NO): NO